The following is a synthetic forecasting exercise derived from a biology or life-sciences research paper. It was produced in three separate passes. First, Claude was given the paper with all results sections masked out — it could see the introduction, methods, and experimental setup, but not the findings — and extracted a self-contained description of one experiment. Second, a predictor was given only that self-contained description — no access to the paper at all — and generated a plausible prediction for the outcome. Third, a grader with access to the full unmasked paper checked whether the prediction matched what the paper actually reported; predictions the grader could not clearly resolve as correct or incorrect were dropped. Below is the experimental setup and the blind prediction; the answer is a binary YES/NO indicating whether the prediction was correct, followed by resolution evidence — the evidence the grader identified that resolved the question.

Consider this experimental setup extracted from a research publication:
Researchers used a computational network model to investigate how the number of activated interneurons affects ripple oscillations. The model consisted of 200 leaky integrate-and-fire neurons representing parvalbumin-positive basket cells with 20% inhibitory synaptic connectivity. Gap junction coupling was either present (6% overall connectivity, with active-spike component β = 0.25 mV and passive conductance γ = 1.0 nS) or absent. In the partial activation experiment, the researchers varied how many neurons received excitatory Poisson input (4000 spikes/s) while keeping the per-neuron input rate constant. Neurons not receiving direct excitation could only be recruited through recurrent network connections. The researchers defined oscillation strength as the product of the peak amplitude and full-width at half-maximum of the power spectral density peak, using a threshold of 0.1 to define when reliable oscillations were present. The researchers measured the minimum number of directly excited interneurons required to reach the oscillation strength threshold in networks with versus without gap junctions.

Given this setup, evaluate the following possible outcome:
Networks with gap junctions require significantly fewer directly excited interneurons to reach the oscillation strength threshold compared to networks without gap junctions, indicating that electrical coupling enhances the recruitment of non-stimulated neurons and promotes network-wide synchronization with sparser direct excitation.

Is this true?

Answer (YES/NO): NO